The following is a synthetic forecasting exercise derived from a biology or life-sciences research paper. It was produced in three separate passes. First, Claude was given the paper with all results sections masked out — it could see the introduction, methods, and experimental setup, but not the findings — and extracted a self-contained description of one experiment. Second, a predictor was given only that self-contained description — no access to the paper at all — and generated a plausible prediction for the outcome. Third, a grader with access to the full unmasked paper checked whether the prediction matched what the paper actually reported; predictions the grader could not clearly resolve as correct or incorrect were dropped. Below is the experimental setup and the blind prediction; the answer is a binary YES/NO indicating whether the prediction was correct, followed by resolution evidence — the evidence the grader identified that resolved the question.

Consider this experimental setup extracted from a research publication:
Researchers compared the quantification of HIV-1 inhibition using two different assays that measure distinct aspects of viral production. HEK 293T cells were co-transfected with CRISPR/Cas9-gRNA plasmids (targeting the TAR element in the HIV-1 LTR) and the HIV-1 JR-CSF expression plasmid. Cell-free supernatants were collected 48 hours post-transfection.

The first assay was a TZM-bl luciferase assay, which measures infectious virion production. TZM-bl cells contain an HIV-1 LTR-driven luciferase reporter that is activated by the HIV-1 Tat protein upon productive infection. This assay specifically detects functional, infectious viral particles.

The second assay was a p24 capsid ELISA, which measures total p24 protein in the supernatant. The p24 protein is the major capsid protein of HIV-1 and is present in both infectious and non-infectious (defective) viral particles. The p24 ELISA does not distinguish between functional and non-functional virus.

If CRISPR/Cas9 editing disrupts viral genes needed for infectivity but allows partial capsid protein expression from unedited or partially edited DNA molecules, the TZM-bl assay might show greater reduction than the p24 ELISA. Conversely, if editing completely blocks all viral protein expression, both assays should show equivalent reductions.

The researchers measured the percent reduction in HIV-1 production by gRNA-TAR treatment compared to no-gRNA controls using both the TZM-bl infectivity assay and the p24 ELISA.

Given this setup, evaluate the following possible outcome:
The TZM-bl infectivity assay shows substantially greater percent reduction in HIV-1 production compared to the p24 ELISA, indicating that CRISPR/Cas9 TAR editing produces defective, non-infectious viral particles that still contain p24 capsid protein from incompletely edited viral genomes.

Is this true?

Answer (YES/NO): NO